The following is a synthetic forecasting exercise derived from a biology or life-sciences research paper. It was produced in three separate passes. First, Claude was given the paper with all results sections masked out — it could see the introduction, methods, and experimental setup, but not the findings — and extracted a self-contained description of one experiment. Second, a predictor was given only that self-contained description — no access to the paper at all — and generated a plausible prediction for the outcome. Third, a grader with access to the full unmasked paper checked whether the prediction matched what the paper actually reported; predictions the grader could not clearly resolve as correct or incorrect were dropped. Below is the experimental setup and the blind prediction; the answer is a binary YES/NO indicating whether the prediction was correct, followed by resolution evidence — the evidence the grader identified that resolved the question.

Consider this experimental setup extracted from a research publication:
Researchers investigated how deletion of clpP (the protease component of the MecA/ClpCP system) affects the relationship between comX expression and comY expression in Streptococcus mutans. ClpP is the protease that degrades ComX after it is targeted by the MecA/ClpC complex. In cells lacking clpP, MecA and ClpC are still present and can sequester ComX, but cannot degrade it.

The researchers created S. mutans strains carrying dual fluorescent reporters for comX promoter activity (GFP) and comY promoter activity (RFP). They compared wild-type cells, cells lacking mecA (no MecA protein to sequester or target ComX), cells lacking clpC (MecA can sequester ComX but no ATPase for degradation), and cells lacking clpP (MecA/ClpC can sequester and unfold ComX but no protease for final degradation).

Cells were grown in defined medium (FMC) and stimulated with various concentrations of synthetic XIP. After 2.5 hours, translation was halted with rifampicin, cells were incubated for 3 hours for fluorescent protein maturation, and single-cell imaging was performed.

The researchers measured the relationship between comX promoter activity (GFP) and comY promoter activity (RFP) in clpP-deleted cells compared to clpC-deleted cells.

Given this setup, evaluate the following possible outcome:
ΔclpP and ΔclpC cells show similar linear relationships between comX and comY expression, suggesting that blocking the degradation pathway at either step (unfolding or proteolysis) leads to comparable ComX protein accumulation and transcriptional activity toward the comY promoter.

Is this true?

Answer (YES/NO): NO